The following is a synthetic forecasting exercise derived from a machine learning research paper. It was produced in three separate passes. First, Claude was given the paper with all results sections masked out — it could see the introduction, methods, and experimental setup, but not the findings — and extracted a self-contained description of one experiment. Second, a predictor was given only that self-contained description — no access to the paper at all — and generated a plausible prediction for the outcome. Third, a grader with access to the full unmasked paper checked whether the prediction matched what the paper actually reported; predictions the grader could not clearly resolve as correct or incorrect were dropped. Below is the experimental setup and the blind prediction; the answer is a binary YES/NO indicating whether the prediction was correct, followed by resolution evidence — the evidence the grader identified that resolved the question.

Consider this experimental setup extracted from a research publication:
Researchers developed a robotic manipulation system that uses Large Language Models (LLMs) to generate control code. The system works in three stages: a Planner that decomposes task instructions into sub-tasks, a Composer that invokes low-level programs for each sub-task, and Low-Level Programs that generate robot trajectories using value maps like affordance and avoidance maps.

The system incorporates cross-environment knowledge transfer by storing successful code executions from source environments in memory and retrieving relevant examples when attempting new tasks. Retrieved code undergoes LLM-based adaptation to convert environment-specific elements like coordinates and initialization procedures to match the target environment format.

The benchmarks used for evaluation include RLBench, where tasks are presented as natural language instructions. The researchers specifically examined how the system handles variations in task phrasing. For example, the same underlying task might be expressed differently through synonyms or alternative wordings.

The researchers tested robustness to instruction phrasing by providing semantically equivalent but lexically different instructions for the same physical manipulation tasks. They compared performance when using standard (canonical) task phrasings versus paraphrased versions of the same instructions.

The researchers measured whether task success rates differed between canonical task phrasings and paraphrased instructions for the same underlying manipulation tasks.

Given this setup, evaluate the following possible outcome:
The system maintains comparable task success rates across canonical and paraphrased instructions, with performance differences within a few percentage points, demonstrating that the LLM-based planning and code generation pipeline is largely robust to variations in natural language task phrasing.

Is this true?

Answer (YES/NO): YES